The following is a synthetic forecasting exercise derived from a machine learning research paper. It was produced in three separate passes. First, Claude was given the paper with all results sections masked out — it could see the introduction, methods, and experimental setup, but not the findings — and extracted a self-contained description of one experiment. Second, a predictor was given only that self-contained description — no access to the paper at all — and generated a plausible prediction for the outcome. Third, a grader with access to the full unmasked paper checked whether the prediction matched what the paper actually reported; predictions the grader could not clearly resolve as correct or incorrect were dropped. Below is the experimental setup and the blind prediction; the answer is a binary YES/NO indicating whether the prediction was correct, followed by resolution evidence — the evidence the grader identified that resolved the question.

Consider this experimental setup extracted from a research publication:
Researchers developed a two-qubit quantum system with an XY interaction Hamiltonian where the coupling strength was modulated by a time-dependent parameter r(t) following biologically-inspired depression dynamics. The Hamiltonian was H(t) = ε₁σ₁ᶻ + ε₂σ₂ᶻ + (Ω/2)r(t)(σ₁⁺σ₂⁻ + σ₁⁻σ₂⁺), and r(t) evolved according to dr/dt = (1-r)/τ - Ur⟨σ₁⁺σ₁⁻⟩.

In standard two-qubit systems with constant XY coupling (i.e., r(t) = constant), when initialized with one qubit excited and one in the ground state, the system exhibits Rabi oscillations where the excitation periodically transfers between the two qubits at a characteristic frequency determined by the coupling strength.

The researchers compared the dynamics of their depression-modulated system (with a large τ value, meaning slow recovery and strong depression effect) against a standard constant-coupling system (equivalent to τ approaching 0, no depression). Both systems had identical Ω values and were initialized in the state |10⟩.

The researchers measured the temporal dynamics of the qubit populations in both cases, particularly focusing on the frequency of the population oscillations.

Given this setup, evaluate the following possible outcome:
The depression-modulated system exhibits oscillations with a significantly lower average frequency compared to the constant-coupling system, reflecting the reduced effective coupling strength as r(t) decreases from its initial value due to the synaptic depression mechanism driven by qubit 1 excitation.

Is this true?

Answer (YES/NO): YES